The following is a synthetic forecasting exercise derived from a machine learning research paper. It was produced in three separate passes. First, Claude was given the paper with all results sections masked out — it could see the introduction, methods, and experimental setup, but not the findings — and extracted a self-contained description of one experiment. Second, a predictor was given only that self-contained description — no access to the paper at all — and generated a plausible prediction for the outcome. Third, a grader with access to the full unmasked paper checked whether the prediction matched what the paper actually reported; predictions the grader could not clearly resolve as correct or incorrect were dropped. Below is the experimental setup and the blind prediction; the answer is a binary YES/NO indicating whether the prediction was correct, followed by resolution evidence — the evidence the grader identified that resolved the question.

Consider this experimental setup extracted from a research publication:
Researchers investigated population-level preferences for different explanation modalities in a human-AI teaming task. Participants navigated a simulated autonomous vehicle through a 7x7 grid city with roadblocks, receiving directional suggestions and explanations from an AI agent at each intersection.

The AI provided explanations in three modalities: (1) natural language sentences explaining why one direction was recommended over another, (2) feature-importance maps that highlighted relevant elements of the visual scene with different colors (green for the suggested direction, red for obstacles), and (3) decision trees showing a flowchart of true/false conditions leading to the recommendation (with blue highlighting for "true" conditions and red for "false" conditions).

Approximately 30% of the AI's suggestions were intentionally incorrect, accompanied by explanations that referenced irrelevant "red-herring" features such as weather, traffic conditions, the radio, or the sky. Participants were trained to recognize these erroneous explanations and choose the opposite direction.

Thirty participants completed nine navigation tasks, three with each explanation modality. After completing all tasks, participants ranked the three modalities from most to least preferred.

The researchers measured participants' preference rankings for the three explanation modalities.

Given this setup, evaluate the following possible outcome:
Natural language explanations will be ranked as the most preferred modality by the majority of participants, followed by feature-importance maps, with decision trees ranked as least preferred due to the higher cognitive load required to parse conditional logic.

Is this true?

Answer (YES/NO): YES